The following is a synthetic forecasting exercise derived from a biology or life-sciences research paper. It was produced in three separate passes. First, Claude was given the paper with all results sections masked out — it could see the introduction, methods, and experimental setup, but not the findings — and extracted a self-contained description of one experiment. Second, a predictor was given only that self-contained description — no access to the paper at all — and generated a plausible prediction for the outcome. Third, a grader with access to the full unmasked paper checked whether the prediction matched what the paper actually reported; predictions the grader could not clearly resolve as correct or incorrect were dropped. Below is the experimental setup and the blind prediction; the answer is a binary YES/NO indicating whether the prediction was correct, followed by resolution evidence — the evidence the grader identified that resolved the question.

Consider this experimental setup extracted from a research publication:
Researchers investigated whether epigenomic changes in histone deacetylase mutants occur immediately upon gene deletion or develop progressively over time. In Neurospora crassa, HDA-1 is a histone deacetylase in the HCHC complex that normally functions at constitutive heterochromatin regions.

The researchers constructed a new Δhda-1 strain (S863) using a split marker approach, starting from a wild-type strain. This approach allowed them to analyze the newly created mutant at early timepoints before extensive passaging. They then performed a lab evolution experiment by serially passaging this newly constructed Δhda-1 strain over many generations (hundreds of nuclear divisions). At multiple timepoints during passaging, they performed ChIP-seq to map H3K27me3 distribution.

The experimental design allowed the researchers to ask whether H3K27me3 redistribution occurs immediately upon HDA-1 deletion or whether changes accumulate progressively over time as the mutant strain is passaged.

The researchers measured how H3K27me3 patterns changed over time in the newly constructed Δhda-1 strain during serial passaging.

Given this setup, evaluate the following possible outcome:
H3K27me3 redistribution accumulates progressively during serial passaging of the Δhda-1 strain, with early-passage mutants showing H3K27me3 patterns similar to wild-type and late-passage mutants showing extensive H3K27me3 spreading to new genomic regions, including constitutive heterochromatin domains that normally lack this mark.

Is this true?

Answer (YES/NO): YES